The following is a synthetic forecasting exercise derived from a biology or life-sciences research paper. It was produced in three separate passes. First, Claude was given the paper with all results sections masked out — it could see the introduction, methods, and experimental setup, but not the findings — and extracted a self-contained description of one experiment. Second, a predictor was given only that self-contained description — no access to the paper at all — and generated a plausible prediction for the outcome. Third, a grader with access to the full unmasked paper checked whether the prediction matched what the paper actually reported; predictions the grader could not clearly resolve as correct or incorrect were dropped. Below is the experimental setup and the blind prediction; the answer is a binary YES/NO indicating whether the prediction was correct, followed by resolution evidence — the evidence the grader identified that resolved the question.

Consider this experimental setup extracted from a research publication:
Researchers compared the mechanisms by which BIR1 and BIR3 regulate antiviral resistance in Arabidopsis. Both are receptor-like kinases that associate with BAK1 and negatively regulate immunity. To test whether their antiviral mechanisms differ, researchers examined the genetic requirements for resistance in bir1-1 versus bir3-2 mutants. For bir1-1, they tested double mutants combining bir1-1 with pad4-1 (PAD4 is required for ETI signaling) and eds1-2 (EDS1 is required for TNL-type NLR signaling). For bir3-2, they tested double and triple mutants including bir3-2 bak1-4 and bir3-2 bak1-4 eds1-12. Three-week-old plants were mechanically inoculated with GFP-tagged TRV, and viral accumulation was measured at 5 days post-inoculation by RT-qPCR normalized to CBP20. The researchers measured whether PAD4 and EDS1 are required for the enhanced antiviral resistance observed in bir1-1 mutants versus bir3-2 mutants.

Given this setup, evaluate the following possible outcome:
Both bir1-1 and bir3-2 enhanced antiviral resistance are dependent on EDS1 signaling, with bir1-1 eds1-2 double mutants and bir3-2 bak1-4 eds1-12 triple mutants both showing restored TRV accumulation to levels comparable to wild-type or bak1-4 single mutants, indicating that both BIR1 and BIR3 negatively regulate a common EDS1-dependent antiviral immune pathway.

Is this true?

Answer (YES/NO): NO